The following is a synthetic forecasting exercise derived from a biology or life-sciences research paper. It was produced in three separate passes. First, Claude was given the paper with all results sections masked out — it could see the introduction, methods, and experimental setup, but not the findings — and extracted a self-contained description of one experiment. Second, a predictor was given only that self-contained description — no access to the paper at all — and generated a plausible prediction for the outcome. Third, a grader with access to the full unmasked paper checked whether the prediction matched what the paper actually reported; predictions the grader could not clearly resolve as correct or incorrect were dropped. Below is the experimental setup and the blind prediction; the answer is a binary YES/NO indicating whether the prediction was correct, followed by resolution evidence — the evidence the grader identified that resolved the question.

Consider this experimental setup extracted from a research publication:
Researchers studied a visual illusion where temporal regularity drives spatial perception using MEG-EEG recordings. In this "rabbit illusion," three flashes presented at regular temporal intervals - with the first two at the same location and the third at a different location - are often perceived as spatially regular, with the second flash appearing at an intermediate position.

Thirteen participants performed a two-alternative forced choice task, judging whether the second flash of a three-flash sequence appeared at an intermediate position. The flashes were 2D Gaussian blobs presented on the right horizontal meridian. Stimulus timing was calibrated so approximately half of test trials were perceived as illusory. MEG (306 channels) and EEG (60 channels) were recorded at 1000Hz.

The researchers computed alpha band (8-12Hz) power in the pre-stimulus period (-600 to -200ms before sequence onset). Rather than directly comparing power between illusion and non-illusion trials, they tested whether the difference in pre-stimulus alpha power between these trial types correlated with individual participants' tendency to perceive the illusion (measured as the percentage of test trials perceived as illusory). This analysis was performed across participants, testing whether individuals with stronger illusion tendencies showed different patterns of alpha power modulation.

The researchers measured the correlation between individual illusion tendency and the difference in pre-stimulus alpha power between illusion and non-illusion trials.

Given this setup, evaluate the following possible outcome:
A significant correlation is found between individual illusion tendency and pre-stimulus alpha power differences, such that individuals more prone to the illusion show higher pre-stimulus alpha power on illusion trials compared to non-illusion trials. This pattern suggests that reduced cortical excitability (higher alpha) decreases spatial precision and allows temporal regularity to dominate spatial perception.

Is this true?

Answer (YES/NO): YES